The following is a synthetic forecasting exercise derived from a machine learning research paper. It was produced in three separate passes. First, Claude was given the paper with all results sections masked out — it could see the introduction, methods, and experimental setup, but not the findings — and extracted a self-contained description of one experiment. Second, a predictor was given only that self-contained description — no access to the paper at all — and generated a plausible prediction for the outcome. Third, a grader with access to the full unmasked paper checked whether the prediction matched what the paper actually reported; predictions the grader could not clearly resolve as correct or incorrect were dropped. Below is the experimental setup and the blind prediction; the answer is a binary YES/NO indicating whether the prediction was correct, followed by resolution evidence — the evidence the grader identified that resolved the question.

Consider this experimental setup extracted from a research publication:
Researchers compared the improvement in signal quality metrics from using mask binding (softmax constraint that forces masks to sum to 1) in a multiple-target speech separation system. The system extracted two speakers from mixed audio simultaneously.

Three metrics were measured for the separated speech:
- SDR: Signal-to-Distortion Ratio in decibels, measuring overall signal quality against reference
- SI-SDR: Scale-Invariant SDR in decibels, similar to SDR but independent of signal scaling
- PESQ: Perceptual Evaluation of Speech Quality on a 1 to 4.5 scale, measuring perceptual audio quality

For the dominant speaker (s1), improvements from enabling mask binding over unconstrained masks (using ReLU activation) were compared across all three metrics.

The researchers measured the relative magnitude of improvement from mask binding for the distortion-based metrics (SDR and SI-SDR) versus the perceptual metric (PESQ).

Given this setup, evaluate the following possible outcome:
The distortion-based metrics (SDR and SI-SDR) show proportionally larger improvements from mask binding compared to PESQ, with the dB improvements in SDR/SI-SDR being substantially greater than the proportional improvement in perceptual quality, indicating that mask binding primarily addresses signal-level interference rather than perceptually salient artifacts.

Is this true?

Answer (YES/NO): YES